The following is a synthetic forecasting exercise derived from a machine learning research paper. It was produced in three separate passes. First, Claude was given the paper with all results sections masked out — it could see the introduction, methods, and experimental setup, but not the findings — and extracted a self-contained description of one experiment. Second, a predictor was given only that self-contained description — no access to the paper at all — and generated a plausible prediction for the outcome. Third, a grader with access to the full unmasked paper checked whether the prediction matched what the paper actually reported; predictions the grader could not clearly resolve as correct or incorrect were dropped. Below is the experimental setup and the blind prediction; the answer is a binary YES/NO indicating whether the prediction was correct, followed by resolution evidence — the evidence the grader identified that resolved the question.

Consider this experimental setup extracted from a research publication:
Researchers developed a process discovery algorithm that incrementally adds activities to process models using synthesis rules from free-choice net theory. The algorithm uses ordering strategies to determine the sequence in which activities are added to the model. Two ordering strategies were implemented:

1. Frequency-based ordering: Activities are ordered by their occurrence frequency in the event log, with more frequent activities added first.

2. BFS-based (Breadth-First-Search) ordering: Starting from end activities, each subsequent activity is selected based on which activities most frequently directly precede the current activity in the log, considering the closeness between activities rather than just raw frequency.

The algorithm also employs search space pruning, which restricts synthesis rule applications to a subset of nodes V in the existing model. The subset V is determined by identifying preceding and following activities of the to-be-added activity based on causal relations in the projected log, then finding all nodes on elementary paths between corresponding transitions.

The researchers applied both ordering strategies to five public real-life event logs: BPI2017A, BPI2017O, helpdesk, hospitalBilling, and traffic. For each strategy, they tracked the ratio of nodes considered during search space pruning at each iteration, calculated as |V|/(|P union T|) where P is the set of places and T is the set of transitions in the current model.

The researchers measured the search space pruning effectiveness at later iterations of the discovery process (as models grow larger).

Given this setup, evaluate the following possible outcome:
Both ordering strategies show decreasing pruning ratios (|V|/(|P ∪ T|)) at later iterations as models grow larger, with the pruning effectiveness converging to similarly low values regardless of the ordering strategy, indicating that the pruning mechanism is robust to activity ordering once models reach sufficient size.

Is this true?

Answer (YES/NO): NO